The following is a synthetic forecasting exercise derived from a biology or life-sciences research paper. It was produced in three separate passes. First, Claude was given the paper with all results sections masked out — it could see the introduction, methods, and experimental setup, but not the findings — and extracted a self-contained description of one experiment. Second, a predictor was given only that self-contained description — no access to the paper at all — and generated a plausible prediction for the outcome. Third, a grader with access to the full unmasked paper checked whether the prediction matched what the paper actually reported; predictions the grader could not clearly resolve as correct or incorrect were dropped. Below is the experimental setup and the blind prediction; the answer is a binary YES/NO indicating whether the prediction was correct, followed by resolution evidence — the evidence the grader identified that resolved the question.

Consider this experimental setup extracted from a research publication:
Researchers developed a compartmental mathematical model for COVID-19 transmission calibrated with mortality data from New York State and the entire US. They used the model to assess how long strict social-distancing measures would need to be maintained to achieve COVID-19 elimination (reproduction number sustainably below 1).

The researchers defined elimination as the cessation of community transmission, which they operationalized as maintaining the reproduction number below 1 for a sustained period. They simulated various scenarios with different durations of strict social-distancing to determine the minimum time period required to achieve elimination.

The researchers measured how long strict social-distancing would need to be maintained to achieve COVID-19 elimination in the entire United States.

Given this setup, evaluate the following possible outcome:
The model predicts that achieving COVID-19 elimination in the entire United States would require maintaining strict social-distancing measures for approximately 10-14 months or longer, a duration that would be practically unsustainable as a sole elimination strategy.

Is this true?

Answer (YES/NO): YES